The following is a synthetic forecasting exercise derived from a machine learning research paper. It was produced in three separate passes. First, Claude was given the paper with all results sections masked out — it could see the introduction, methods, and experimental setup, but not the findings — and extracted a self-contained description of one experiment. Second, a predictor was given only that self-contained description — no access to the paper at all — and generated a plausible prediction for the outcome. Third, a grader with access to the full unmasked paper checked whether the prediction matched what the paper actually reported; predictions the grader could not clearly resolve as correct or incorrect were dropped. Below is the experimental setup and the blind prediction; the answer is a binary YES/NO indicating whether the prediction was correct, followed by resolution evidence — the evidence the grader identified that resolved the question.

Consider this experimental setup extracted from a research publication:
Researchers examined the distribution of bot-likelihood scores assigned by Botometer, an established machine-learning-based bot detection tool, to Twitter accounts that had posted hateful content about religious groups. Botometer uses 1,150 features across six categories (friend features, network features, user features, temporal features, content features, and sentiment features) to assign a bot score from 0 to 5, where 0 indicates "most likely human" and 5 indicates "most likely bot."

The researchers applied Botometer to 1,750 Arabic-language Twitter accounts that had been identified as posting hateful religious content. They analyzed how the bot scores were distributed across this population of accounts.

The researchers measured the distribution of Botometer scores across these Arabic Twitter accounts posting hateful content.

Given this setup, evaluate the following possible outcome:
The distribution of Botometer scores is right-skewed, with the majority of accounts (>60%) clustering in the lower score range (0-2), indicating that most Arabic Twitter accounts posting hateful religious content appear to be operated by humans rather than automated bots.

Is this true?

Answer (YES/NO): YES